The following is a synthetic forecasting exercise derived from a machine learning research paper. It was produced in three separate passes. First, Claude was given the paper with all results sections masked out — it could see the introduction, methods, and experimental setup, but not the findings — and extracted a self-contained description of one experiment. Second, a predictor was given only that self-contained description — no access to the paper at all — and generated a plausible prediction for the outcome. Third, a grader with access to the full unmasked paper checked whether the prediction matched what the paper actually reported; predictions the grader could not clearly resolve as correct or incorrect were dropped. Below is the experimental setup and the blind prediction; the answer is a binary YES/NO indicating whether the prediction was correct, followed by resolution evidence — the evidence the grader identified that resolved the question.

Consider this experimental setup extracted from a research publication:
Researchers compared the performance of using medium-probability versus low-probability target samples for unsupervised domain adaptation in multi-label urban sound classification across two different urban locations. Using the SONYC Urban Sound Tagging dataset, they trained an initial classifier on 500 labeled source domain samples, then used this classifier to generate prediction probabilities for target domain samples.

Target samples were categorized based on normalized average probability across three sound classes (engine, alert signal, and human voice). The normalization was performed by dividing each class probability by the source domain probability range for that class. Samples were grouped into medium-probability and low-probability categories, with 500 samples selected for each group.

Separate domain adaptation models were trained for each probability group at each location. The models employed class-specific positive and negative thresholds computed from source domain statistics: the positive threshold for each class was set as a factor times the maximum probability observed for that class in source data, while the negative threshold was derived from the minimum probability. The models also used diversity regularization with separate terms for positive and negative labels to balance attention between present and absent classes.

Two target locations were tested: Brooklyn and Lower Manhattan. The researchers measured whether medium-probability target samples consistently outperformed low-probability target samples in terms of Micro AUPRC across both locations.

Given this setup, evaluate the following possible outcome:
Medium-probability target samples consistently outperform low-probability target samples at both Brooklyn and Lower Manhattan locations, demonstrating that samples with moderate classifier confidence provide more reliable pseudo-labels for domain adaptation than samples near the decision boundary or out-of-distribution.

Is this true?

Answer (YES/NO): NO